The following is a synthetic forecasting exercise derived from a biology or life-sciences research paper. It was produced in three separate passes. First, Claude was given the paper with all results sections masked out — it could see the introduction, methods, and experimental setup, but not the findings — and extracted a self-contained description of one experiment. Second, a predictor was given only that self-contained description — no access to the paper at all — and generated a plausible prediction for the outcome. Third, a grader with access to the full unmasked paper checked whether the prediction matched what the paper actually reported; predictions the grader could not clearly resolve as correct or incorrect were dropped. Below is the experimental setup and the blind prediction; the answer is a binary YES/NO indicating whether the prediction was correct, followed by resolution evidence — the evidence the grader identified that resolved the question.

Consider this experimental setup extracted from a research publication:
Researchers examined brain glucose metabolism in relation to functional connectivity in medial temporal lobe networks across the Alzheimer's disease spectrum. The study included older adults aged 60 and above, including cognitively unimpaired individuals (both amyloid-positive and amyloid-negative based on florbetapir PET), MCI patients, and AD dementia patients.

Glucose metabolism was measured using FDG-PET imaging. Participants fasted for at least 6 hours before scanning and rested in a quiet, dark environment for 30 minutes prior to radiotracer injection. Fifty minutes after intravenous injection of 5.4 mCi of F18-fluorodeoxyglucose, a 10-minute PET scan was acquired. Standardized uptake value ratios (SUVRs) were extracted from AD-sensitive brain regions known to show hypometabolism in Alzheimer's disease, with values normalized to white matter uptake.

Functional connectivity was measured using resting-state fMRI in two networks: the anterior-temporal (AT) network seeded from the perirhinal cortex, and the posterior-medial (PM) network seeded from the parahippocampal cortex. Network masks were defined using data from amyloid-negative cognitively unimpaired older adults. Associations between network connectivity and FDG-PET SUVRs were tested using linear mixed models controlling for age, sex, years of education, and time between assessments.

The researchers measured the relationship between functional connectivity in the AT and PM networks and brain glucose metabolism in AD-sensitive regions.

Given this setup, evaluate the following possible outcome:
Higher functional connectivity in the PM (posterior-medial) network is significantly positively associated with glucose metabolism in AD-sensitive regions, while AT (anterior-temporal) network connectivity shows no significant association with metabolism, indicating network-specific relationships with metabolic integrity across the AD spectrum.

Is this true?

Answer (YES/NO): NO